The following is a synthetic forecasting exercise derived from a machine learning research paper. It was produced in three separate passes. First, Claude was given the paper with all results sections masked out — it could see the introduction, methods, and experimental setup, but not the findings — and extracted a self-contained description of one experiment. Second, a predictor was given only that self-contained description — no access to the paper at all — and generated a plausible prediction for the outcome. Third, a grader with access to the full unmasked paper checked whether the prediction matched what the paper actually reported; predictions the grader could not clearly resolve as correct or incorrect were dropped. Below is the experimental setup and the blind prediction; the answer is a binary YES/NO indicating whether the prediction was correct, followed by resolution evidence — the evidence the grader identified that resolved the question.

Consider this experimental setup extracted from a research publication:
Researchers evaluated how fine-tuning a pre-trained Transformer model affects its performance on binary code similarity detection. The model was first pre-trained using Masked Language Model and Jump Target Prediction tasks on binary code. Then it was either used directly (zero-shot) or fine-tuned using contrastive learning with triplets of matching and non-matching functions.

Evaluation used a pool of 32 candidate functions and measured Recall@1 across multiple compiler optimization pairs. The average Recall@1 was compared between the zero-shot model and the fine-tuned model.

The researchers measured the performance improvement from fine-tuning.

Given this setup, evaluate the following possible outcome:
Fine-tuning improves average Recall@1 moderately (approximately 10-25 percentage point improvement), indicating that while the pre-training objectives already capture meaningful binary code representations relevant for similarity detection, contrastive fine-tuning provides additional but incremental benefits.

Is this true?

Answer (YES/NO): YES